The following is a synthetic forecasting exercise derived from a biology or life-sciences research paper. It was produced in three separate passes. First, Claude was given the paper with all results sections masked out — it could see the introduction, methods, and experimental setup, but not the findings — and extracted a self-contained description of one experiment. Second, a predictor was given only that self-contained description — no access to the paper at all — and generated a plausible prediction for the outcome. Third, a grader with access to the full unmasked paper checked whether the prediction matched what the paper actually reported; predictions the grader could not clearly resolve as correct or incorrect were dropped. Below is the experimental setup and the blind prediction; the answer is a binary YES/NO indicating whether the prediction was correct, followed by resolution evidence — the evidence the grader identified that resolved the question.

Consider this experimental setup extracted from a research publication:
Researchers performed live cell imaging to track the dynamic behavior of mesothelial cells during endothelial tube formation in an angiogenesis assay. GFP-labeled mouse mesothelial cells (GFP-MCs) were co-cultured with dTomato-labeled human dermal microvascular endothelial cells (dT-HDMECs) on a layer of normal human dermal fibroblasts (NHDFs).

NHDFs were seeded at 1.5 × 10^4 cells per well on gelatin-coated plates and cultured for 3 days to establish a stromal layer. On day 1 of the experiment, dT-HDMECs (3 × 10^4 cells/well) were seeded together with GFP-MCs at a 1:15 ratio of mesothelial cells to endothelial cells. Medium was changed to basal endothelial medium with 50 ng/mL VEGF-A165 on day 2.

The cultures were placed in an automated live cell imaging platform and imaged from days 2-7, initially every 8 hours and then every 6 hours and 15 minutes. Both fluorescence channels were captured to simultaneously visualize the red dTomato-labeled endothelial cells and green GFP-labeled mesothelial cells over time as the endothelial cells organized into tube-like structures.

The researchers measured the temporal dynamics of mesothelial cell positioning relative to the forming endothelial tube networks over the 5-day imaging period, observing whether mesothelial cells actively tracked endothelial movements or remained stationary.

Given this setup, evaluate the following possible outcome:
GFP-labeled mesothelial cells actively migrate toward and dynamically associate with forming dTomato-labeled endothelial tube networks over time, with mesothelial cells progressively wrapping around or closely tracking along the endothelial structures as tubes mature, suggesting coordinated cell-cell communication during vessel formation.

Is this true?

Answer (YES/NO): YES